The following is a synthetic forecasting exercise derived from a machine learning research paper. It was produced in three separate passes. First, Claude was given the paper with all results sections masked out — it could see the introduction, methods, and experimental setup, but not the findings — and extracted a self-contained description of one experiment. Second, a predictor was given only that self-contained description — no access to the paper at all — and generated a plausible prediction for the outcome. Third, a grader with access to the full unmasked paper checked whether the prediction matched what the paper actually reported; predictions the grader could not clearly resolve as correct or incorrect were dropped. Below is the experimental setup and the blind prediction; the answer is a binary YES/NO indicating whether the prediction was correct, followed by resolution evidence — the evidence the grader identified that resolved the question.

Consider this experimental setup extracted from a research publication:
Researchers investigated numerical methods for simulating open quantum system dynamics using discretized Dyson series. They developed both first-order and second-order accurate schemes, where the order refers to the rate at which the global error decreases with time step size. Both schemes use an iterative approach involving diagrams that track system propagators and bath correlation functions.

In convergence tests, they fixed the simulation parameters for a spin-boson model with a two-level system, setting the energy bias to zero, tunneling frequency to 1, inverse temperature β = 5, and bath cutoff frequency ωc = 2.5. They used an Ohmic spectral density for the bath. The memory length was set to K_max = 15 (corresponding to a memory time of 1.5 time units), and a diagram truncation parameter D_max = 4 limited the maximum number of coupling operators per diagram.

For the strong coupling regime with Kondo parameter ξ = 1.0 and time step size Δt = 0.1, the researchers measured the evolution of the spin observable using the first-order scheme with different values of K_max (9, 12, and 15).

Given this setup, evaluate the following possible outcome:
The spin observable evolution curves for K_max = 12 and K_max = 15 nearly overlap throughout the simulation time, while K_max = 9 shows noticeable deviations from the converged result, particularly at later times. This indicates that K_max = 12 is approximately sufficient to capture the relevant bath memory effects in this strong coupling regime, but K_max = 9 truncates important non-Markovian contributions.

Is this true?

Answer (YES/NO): NO